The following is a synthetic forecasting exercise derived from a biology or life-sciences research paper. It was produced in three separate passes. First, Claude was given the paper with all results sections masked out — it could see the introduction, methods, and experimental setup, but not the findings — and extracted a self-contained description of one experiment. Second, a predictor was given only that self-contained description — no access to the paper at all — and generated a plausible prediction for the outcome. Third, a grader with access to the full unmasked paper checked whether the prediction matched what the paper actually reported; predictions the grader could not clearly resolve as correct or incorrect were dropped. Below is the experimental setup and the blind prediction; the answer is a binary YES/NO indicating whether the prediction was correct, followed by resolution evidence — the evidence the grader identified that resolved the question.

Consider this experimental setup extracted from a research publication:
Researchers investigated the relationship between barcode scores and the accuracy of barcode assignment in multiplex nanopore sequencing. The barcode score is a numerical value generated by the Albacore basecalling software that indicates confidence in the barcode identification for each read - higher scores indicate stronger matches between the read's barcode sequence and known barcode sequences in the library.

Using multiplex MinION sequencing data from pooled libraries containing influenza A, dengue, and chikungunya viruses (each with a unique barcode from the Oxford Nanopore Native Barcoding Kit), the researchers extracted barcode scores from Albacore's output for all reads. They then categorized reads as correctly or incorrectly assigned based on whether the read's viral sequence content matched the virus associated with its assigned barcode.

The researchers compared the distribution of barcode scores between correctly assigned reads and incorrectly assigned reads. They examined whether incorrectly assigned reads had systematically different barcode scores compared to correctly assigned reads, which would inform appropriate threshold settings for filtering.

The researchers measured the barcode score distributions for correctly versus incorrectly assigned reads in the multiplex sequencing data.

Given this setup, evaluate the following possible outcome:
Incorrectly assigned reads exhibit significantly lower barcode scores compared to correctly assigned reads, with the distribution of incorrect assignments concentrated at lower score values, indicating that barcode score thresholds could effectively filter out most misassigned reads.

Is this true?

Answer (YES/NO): NO